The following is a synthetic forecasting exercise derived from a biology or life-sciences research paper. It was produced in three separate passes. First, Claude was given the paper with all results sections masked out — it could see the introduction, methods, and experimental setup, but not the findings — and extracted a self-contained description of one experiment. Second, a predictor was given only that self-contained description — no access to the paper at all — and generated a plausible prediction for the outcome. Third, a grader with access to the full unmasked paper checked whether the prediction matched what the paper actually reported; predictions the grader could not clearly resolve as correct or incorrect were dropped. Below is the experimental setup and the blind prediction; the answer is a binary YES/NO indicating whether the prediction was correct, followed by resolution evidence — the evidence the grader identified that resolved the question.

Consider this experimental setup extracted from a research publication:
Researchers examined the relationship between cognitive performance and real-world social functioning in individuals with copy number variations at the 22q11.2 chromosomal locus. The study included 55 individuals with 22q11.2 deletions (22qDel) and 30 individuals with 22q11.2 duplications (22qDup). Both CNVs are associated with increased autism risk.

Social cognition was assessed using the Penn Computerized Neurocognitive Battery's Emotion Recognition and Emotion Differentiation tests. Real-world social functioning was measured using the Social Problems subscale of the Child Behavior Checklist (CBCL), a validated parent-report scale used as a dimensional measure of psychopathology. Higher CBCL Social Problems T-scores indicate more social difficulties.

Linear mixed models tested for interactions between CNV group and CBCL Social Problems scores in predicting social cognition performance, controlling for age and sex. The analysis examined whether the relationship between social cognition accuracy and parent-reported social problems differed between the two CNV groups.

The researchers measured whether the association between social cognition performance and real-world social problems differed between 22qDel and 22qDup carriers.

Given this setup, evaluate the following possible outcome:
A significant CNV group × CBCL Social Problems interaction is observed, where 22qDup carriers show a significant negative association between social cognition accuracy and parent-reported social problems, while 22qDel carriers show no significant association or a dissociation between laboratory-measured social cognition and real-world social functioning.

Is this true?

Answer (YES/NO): NO